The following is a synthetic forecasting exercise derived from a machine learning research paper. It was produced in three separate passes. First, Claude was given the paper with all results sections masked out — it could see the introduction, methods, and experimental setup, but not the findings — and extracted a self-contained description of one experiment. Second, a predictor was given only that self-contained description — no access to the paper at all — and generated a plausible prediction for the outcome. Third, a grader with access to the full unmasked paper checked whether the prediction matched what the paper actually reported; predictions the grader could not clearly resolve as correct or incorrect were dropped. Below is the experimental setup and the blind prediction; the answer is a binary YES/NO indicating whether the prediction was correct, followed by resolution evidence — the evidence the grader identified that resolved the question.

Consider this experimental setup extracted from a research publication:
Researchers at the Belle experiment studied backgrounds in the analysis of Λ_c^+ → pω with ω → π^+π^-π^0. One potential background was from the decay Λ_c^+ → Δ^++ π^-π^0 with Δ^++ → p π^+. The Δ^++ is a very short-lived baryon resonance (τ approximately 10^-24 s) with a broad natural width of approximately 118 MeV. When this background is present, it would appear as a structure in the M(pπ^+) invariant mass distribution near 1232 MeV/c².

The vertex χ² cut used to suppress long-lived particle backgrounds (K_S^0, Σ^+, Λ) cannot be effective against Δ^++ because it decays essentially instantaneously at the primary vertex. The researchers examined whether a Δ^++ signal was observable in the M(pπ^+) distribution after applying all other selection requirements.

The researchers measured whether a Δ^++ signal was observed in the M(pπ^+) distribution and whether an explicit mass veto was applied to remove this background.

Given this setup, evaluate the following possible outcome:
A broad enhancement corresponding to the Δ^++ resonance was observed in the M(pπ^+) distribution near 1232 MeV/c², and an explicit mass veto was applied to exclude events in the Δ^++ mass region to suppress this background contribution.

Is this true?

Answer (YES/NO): NO